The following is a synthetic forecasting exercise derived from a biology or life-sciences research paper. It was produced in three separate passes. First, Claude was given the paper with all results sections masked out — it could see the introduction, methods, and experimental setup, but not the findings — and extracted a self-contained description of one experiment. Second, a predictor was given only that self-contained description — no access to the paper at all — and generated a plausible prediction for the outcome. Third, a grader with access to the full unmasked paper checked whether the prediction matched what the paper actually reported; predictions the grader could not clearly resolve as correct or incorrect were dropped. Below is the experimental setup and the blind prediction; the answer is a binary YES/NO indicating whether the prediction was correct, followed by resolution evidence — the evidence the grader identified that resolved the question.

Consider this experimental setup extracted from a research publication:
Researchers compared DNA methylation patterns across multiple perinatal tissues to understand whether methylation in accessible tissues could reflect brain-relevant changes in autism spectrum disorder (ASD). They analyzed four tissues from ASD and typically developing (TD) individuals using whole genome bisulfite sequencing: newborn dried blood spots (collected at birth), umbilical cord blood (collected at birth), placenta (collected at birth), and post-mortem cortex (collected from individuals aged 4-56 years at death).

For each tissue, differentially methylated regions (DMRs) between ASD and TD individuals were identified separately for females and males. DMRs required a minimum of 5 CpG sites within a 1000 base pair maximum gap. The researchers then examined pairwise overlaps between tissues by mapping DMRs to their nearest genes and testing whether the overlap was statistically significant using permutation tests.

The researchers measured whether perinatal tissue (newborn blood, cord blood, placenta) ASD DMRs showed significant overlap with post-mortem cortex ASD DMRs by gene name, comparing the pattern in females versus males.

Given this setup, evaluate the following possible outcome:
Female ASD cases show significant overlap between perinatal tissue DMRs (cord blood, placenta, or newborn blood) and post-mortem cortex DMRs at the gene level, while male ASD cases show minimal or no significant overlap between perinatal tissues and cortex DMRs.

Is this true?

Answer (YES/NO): NO